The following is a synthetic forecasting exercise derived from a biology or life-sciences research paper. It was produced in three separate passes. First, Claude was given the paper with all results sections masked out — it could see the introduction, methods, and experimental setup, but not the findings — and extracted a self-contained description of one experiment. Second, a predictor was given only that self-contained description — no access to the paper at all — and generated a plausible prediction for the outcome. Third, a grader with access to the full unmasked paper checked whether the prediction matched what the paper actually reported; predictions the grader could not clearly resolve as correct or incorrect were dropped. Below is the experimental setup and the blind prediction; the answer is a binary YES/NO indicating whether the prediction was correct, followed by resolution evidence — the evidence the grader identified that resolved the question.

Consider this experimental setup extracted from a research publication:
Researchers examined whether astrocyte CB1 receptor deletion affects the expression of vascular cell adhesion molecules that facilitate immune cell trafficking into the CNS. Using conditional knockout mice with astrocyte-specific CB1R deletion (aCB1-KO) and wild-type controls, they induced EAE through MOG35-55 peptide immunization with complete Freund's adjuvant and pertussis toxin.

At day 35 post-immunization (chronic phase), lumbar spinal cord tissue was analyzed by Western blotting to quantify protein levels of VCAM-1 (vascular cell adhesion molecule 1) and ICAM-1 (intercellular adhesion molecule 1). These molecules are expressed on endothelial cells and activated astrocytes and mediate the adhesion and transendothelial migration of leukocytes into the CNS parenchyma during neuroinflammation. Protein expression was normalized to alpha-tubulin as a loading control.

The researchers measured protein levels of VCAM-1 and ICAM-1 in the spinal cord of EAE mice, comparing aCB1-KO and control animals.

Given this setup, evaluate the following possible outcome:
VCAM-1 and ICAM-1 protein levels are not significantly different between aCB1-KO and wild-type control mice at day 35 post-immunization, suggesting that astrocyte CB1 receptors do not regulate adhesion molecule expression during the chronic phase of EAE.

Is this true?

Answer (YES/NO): NO